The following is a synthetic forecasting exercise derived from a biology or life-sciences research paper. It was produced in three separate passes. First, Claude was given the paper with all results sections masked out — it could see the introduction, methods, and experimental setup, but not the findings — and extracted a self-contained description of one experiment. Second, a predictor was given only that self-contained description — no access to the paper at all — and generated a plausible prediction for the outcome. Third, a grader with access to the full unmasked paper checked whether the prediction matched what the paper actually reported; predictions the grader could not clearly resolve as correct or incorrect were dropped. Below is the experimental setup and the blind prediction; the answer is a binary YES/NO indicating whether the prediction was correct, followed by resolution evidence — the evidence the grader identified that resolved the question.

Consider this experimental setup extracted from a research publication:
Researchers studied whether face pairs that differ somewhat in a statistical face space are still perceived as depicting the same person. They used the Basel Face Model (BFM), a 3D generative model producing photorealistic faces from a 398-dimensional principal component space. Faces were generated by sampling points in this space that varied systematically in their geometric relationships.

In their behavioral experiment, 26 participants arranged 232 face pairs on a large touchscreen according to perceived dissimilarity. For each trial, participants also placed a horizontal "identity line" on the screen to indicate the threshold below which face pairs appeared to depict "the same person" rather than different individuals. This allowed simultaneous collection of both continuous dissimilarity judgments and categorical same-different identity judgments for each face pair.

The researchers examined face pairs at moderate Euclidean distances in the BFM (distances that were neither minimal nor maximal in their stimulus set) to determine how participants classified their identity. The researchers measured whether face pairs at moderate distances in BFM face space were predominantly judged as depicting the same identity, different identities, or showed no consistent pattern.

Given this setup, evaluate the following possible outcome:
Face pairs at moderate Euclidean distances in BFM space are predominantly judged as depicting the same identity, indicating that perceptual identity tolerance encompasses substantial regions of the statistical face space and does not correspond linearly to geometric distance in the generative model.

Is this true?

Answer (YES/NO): YES